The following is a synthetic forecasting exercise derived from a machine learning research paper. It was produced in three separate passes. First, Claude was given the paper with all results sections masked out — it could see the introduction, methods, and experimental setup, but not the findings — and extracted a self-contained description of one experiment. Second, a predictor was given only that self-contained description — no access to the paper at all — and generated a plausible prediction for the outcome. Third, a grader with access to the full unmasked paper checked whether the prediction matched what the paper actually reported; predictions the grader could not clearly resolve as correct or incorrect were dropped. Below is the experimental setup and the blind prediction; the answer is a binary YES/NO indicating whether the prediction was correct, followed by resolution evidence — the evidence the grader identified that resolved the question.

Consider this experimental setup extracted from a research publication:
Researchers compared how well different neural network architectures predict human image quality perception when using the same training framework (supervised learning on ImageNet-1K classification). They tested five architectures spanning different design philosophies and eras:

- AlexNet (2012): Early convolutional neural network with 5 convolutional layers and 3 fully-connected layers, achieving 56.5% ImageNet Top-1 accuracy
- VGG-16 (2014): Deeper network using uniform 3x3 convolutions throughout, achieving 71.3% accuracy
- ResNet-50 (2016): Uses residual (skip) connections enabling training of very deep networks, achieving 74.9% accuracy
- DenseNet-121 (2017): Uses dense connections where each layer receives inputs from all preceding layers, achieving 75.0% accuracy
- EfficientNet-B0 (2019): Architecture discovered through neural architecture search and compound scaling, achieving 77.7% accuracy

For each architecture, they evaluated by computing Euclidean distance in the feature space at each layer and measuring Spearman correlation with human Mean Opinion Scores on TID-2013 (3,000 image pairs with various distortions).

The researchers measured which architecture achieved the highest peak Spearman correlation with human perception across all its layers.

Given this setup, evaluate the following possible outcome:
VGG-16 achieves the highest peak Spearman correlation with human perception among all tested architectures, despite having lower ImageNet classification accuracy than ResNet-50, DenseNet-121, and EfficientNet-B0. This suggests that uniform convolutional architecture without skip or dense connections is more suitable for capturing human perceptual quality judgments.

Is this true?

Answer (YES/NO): NO